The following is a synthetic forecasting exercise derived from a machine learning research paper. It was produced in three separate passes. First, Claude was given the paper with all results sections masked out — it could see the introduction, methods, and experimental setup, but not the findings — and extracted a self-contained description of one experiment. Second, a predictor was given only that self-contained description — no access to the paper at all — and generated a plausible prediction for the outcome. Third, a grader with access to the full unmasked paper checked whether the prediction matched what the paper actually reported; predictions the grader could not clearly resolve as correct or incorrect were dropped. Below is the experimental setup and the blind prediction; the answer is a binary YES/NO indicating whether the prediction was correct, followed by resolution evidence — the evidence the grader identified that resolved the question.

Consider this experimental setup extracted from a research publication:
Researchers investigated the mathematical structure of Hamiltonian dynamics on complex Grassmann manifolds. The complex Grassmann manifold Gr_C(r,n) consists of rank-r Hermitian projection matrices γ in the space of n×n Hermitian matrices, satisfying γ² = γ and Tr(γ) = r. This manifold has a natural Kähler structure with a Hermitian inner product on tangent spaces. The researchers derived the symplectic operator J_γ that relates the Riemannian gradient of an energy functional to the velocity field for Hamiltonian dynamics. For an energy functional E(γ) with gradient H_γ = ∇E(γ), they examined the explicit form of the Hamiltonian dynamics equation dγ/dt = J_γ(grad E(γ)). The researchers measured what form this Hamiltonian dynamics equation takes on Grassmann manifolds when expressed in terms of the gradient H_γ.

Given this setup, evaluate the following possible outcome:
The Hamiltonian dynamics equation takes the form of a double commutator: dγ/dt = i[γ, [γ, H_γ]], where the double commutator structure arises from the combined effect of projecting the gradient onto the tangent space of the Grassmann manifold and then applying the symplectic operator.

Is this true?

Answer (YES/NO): NO